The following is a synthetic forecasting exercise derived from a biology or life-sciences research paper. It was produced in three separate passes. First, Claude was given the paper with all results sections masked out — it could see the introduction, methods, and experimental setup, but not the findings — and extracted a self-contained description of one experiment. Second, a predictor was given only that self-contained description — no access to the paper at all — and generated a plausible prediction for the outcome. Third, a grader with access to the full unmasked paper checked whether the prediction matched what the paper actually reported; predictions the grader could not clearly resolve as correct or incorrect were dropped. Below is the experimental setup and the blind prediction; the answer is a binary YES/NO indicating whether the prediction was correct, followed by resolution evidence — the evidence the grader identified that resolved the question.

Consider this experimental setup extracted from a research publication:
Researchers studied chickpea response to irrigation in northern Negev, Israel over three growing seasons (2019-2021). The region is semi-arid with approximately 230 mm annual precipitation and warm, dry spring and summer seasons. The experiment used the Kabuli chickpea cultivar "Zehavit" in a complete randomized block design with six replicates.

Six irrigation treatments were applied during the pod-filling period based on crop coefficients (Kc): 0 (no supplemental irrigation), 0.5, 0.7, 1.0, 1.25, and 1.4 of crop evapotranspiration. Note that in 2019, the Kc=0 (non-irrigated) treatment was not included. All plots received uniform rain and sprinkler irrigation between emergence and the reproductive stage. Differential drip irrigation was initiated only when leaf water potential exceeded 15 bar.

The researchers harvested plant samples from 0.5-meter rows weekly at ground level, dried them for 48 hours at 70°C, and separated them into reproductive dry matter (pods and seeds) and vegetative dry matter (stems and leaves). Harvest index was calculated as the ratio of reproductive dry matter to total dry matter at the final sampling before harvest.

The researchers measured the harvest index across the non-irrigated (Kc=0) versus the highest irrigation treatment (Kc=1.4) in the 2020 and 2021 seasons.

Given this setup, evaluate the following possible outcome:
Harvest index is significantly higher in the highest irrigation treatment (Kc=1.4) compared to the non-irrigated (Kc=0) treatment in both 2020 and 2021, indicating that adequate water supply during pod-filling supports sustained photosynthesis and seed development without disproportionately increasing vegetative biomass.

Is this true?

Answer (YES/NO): NO